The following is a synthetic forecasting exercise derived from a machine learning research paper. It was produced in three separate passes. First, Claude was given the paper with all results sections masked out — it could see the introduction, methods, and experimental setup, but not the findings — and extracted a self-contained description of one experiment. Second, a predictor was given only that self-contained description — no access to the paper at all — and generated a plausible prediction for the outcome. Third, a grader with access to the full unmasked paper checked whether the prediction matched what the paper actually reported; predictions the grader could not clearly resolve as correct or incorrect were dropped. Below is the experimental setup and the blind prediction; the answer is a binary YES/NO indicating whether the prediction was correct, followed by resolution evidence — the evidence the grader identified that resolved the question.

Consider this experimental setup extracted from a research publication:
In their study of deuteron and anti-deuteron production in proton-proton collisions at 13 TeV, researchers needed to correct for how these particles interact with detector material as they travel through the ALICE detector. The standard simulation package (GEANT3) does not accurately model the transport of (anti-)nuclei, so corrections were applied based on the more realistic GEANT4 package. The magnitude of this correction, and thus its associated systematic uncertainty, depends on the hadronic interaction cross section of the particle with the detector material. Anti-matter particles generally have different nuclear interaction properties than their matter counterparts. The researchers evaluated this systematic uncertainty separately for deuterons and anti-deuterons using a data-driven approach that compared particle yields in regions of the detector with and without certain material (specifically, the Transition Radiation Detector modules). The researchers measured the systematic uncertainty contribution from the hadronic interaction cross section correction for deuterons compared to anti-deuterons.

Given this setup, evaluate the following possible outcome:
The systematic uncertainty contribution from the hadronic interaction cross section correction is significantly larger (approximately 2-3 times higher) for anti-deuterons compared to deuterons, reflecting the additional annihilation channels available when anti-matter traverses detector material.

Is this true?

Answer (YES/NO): YES